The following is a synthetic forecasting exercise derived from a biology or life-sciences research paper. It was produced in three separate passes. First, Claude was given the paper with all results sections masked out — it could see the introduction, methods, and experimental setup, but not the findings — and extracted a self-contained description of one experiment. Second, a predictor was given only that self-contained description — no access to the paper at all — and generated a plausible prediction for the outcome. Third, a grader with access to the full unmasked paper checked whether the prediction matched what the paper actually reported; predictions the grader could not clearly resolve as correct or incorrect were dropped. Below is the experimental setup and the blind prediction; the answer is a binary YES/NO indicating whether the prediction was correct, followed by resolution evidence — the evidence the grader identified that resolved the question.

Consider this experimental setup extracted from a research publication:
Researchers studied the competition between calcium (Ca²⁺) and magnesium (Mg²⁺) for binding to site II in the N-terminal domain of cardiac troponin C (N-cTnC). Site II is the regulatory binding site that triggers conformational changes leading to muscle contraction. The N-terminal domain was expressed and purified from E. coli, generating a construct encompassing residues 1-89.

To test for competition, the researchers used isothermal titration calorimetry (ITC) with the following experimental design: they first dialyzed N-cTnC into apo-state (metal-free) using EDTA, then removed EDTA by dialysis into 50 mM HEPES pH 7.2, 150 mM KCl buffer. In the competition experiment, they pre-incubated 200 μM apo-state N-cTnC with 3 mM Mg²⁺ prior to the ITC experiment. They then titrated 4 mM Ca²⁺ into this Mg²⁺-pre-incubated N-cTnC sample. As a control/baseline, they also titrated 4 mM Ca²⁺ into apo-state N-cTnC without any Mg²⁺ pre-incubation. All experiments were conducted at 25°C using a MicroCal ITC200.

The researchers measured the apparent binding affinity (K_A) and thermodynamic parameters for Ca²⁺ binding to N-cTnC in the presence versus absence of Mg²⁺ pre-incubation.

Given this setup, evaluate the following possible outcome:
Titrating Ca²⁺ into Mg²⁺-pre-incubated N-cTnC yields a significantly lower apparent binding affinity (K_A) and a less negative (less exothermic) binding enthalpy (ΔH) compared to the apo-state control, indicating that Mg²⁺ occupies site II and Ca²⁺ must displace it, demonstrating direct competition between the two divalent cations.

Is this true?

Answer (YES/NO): NO